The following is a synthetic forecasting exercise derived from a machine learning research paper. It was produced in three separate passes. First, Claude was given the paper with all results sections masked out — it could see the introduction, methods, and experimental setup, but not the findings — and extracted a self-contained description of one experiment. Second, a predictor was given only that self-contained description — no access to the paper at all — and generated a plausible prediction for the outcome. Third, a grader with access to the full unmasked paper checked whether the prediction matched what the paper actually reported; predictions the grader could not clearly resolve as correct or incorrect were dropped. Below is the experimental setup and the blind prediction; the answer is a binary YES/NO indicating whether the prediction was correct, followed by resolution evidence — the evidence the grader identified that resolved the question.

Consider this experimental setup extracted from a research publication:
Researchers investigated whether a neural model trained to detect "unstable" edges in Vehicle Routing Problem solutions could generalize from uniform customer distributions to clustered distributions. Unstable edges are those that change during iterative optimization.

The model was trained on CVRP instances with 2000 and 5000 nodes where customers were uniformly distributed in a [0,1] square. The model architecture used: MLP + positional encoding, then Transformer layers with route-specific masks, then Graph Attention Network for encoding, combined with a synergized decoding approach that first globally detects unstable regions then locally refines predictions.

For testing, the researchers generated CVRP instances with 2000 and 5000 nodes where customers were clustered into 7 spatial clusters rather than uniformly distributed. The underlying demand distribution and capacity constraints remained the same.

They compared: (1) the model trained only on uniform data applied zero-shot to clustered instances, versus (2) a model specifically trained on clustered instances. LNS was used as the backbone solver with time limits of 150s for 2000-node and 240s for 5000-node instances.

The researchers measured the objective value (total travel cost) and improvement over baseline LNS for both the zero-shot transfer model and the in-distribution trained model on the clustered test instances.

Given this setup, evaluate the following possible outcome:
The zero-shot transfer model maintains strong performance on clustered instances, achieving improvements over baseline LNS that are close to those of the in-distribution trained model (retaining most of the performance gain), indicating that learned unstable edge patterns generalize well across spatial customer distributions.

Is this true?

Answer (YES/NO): NO